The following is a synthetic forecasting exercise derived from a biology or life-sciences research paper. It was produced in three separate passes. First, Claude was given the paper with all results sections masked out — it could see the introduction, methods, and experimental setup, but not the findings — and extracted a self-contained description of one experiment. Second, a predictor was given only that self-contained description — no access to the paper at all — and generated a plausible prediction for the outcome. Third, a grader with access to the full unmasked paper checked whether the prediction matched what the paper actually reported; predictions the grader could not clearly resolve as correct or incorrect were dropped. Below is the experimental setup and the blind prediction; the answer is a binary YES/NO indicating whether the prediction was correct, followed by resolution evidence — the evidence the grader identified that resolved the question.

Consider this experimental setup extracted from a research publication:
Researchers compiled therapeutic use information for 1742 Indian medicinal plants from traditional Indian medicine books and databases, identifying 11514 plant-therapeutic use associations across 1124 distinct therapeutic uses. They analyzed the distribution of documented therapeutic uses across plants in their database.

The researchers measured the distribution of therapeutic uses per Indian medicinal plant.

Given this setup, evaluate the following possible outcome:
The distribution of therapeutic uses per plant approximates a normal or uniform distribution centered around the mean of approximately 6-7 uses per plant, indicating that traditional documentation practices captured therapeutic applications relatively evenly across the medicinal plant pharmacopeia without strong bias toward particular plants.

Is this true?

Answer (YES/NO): NO